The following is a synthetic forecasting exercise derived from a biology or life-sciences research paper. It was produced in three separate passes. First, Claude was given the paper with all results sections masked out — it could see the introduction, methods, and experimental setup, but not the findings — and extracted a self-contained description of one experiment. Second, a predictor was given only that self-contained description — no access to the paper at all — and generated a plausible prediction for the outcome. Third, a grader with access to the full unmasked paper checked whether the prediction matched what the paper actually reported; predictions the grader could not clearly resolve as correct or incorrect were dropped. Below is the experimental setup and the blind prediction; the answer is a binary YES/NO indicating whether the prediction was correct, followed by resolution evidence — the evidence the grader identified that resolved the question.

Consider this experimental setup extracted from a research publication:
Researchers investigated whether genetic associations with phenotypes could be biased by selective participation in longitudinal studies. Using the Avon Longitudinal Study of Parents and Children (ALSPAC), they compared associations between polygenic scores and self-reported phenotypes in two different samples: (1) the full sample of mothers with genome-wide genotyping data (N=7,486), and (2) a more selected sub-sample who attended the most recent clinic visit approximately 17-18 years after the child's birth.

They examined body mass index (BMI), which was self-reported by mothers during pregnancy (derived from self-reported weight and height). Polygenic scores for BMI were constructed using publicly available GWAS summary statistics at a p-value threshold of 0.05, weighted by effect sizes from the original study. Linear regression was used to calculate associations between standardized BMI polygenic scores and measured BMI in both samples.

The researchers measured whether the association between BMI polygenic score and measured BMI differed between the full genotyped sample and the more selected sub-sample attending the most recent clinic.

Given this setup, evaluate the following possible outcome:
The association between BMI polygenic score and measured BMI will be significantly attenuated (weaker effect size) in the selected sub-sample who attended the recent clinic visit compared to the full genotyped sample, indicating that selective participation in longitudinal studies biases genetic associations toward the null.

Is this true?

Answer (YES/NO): NO